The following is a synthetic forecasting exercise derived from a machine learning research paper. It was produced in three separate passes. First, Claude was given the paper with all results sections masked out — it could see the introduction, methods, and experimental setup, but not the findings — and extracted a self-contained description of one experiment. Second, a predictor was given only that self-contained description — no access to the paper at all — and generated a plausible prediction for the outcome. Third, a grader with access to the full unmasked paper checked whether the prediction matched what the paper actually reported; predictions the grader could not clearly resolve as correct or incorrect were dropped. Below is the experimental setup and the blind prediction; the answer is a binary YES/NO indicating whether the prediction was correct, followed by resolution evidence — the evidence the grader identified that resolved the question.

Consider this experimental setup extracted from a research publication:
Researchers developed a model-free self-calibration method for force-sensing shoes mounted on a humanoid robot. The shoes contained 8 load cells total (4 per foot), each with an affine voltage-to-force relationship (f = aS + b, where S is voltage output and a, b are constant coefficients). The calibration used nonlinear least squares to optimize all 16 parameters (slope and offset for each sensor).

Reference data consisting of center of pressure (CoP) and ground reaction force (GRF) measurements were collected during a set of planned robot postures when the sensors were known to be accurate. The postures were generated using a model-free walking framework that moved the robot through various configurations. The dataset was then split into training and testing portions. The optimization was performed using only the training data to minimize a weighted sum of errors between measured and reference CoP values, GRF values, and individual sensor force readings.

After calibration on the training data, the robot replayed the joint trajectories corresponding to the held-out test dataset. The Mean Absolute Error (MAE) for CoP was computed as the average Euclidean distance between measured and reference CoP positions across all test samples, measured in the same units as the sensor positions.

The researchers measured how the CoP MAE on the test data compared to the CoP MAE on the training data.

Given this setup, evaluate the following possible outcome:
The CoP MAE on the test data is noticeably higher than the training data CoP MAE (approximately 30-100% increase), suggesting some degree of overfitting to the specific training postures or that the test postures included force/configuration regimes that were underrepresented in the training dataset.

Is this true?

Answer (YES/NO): NO